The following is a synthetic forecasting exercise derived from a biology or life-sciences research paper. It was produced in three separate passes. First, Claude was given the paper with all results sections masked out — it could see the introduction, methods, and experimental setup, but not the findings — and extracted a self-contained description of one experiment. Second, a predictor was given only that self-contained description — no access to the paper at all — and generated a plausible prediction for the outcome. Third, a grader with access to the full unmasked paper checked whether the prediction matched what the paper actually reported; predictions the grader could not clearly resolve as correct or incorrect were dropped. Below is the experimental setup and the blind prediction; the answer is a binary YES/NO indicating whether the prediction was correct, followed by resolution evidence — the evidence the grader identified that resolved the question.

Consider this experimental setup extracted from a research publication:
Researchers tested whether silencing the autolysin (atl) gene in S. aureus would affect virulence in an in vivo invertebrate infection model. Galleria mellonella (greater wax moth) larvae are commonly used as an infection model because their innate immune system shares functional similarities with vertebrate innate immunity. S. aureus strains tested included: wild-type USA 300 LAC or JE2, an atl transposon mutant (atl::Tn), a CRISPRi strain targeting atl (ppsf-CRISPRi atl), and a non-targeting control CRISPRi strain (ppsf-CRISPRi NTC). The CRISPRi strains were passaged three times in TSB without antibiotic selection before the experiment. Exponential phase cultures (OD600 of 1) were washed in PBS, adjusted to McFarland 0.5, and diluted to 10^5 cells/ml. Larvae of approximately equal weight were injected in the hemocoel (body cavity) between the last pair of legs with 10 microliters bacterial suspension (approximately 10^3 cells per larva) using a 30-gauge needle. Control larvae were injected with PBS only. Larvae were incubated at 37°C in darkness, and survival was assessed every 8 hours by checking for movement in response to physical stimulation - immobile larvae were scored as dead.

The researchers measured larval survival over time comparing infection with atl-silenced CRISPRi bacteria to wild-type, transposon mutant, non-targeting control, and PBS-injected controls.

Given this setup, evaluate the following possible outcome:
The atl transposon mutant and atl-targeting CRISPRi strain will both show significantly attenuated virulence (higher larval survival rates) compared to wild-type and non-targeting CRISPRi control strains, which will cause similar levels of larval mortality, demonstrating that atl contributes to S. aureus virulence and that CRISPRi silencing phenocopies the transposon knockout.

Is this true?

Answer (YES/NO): YES